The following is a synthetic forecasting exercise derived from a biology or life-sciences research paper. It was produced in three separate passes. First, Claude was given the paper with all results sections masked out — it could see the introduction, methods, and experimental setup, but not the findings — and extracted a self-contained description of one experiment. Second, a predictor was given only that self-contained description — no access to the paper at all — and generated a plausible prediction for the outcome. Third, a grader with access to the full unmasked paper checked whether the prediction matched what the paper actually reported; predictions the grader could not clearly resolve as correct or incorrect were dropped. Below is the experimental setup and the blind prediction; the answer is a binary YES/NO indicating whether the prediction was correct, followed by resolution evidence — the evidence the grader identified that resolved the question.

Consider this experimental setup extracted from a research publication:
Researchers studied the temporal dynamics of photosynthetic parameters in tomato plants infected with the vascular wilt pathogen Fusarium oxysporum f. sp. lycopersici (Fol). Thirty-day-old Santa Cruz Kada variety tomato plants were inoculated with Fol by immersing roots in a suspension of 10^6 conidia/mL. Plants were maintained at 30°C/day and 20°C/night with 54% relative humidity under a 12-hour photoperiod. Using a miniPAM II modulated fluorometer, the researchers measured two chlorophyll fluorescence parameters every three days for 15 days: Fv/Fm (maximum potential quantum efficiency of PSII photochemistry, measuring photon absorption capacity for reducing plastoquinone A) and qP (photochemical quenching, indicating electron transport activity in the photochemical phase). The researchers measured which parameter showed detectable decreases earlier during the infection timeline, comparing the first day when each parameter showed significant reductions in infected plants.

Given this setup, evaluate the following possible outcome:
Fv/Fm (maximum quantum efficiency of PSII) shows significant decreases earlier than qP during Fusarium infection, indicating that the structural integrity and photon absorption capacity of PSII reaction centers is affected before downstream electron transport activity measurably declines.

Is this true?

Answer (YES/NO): NO